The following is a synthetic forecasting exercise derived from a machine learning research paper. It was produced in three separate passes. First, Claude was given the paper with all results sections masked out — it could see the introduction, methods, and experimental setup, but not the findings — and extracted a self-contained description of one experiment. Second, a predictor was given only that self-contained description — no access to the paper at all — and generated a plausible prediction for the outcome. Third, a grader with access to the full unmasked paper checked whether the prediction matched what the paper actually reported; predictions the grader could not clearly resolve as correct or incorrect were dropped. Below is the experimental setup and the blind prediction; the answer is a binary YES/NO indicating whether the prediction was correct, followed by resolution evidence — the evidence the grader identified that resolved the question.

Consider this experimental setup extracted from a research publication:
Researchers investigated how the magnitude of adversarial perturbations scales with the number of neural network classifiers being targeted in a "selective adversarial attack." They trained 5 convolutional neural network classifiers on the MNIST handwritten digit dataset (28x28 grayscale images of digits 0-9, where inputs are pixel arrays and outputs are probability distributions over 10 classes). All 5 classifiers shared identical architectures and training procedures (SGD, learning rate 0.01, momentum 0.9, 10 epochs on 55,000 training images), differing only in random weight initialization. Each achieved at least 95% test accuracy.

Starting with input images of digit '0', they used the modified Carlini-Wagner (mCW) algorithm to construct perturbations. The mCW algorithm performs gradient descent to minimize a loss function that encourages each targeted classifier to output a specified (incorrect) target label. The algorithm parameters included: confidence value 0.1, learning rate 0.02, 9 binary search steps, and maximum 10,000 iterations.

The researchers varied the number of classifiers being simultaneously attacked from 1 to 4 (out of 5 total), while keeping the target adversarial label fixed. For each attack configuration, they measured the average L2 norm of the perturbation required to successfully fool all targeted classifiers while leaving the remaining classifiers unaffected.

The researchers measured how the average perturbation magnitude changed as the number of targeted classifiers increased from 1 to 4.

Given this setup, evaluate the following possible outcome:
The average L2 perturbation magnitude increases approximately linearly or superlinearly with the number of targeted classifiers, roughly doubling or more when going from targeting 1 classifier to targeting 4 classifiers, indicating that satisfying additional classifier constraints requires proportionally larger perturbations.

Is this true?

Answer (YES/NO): NO